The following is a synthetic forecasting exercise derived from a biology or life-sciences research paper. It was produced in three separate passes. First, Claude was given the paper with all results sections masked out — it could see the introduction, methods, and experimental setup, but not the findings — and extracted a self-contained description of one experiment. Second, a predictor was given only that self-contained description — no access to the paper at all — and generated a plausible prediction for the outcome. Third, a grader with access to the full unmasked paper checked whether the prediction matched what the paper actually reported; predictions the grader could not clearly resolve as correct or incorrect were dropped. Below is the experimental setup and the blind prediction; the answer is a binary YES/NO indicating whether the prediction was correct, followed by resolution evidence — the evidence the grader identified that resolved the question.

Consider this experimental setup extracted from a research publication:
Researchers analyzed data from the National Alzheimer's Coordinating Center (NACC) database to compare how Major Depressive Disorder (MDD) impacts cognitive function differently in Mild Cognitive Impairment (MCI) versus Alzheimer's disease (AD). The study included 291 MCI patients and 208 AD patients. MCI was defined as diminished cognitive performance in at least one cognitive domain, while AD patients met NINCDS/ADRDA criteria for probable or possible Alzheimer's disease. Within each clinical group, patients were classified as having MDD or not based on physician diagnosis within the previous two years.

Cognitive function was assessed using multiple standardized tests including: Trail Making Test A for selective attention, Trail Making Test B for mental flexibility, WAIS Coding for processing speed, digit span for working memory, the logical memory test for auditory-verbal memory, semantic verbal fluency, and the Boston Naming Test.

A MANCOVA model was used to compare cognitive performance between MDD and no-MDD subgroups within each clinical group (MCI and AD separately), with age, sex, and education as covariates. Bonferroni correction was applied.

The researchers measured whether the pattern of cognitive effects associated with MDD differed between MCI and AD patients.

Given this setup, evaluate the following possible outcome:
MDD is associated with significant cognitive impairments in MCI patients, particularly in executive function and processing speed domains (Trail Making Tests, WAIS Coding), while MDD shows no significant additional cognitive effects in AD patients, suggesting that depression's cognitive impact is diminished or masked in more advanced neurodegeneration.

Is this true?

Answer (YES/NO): NO